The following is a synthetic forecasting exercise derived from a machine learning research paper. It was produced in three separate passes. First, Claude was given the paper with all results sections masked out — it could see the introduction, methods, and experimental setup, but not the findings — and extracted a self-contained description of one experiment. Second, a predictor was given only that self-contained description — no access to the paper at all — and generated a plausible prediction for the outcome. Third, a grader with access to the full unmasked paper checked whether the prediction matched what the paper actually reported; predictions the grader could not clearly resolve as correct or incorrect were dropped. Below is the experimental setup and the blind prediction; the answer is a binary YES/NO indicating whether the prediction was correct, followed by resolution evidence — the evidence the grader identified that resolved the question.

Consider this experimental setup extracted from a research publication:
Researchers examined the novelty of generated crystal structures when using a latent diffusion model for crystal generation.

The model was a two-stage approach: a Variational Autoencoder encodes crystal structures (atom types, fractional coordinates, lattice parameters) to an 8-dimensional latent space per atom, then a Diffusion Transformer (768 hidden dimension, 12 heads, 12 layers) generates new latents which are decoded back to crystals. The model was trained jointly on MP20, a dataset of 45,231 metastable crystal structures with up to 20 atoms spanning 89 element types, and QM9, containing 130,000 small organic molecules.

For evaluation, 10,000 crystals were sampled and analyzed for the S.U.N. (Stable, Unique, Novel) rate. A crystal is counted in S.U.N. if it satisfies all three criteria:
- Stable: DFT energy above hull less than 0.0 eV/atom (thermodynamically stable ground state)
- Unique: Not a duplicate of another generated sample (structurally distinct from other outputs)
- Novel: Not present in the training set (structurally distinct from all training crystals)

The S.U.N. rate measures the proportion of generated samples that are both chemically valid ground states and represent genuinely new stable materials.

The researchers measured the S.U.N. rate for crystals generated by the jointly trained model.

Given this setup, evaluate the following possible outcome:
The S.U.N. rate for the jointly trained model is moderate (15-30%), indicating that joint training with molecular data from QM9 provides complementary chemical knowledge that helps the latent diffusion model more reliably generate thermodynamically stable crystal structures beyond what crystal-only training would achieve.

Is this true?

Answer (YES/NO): NO